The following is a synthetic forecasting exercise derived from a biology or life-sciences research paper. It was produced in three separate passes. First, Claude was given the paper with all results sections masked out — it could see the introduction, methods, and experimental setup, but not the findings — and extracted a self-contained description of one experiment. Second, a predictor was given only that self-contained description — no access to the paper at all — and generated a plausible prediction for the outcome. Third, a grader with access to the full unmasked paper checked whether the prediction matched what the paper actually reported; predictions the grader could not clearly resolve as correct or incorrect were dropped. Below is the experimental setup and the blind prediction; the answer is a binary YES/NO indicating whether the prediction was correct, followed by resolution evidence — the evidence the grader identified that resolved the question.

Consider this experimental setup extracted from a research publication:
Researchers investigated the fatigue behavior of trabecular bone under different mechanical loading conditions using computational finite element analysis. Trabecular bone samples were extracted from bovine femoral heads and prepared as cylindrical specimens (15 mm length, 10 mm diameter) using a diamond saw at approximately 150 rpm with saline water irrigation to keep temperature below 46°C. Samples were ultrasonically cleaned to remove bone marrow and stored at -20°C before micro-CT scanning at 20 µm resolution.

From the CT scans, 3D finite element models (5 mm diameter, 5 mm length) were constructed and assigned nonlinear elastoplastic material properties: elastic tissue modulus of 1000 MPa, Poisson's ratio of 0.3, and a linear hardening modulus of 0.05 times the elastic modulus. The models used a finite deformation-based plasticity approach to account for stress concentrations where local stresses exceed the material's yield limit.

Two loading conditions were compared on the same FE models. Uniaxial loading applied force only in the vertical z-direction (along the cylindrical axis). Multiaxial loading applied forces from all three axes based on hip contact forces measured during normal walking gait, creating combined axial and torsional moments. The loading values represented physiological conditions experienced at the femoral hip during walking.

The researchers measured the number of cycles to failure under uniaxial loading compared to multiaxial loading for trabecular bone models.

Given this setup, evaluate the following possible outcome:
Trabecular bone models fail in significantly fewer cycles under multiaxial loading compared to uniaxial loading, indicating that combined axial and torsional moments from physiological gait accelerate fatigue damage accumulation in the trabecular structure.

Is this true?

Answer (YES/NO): YES